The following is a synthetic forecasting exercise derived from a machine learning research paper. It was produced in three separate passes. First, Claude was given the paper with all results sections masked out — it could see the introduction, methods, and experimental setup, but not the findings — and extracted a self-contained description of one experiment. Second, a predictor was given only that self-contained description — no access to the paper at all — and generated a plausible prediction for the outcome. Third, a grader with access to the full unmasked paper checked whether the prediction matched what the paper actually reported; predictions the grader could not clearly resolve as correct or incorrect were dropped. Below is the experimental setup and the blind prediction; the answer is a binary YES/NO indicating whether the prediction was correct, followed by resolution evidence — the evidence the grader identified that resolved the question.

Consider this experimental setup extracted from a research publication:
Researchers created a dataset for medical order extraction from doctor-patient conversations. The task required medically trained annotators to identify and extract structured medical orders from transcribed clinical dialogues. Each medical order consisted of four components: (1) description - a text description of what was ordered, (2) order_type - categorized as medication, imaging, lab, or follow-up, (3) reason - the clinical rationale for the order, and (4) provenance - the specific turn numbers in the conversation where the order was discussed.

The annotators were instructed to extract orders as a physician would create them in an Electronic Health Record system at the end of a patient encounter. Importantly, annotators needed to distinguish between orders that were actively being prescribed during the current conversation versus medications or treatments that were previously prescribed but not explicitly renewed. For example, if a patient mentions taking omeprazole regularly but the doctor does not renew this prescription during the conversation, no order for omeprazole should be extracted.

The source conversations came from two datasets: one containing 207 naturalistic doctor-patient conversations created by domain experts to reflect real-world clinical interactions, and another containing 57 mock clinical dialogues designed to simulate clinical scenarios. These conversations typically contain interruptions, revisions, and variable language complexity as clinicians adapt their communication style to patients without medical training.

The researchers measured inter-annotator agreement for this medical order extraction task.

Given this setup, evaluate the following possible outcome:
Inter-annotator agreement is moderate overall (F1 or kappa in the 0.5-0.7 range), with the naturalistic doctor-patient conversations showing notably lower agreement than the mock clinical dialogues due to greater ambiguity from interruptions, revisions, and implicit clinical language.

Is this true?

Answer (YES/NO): NO